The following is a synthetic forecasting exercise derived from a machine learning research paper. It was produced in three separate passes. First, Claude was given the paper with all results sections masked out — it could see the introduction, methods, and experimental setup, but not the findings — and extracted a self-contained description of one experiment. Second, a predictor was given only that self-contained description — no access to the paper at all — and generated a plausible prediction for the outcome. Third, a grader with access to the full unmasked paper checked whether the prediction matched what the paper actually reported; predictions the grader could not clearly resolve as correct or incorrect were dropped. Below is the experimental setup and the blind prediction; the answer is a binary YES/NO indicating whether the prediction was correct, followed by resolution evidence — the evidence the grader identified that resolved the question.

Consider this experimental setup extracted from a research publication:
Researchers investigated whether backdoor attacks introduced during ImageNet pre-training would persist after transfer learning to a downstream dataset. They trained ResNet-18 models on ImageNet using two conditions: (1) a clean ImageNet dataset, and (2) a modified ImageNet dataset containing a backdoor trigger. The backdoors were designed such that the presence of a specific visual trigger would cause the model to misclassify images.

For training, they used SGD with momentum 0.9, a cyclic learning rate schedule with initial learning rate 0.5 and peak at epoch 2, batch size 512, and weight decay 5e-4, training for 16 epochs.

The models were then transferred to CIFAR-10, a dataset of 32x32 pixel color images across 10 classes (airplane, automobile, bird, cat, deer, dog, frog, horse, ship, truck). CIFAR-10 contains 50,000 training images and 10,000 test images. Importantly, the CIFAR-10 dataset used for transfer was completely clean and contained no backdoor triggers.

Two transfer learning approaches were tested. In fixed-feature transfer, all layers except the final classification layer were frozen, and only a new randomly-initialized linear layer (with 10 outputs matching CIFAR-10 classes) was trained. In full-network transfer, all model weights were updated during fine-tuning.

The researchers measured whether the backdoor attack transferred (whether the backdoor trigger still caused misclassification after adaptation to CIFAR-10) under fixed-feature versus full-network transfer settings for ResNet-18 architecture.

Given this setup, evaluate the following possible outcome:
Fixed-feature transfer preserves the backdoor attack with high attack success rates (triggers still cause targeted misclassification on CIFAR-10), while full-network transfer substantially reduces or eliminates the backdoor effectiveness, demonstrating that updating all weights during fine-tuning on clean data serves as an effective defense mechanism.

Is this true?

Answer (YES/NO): NO